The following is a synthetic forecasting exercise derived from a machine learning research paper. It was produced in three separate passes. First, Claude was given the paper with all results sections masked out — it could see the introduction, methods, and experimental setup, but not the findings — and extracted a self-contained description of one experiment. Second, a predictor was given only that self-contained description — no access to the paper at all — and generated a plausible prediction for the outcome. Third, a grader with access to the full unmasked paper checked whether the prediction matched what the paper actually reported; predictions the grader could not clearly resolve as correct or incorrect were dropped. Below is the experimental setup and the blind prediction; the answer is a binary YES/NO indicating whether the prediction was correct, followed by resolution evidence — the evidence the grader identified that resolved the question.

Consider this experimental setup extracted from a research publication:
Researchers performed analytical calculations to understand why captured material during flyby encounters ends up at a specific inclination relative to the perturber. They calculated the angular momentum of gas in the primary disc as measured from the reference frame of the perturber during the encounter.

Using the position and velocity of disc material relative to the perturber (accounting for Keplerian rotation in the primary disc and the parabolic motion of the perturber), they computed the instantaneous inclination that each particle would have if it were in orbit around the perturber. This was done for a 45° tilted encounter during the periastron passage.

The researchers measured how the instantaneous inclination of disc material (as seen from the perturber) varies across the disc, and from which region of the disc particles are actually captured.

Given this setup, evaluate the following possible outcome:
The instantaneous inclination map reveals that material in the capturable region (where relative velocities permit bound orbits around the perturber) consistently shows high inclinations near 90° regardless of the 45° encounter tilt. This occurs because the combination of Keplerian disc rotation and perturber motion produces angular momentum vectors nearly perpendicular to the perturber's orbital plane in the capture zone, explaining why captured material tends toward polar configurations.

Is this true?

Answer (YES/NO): NO